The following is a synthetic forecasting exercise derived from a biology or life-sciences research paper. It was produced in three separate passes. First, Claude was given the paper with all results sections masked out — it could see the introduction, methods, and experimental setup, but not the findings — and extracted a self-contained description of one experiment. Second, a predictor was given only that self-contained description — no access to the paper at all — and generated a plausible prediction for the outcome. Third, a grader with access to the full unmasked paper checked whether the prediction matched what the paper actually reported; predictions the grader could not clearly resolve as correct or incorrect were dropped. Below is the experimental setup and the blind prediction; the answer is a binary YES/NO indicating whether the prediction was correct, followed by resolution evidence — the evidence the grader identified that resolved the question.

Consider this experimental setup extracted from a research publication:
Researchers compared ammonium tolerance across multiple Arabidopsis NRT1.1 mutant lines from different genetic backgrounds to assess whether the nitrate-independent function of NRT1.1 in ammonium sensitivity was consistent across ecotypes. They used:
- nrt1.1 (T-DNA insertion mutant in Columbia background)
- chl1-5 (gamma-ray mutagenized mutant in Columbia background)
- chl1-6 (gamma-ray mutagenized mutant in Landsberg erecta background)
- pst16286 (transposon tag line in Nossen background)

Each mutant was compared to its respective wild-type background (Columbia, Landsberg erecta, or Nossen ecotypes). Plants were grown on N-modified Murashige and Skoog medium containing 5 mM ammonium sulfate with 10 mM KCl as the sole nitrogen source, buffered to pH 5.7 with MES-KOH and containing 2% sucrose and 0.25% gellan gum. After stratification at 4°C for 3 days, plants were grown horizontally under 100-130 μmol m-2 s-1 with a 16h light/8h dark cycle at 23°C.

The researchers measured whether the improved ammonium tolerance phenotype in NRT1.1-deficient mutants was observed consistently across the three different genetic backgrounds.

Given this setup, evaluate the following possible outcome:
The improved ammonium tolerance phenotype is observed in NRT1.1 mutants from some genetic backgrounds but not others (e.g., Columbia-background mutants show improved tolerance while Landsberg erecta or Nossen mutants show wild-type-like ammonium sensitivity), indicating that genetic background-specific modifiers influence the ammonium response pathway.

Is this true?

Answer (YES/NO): NO